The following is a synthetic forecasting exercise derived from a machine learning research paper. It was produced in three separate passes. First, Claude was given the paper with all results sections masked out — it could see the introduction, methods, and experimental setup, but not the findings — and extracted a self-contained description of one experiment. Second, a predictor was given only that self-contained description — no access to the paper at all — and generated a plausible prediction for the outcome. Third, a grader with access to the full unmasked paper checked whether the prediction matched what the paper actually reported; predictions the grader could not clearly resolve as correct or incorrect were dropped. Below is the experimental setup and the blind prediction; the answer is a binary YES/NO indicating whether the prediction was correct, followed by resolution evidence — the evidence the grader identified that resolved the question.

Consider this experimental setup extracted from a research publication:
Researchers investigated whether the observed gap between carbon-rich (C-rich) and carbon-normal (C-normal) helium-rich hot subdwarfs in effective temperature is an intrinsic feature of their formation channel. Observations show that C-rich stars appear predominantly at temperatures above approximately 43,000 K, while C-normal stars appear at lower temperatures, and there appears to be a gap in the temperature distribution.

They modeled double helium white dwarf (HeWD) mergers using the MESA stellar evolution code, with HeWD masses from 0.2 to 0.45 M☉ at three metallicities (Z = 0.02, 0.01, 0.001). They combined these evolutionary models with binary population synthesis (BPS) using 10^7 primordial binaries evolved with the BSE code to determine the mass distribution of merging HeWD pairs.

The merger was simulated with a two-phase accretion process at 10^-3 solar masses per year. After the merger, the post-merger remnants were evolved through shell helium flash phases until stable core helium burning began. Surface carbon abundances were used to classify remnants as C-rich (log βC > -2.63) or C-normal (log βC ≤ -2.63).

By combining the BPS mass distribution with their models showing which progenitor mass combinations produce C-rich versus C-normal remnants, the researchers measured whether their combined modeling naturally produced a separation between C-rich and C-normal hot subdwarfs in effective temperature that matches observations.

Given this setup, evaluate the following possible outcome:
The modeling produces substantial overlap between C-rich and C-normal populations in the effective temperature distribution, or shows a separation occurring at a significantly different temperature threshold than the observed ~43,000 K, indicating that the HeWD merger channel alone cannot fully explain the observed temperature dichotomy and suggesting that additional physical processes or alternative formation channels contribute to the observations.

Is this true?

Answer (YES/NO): NO